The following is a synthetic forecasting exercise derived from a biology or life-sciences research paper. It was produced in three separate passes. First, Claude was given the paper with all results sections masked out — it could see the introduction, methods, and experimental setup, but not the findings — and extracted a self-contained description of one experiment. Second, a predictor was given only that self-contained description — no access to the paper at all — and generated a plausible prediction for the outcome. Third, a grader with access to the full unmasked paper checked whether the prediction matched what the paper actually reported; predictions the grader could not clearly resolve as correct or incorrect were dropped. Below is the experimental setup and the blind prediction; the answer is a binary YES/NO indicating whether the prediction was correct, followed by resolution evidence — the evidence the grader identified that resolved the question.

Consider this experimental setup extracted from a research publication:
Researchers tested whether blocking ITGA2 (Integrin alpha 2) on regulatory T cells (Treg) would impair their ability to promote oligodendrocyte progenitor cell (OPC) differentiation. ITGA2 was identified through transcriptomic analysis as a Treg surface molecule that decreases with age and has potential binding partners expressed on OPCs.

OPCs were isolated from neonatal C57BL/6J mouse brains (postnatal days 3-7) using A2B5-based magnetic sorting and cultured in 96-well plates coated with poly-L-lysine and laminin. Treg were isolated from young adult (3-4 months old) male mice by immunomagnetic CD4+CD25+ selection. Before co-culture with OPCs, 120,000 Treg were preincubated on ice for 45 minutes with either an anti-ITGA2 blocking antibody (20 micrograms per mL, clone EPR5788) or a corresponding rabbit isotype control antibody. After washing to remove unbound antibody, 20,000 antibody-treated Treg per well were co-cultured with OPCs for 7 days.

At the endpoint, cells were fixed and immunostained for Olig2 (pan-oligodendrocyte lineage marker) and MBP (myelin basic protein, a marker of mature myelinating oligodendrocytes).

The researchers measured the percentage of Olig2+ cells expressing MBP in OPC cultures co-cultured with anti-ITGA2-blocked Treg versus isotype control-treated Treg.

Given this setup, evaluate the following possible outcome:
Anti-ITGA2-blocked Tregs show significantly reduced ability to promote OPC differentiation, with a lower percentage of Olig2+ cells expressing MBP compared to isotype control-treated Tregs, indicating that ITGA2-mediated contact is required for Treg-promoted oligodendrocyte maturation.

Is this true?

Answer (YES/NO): YES